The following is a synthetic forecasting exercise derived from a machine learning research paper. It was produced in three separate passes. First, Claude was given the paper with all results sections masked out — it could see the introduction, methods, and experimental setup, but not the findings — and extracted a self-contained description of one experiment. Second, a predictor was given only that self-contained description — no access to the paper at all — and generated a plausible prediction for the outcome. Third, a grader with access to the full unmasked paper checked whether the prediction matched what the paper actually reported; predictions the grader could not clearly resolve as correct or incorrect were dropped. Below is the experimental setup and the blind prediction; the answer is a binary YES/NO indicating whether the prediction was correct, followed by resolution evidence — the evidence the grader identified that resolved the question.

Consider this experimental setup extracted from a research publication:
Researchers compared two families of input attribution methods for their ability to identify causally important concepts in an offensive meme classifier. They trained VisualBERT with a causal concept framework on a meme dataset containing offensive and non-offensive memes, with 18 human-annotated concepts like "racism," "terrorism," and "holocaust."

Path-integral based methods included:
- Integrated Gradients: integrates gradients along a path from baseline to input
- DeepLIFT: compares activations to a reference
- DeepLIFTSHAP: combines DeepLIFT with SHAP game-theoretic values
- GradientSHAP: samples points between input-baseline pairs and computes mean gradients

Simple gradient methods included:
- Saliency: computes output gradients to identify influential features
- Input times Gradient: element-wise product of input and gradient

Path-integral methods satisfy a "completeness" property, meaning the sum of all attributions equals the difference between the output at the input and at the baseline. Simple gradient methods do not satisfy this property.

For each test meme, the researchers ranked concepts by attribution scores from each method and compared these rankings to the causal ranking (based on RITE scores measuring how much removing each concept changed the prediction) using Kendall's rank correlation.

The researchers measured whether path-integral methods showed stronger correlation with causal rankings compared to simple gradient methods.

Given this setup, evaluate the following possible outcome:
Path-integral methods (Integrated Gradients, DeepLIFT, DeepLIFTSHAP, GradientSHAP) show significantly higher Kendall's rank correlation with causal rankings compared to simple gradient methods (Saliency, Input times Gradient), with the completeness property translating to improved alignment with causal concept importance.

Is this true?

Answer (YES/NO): NO